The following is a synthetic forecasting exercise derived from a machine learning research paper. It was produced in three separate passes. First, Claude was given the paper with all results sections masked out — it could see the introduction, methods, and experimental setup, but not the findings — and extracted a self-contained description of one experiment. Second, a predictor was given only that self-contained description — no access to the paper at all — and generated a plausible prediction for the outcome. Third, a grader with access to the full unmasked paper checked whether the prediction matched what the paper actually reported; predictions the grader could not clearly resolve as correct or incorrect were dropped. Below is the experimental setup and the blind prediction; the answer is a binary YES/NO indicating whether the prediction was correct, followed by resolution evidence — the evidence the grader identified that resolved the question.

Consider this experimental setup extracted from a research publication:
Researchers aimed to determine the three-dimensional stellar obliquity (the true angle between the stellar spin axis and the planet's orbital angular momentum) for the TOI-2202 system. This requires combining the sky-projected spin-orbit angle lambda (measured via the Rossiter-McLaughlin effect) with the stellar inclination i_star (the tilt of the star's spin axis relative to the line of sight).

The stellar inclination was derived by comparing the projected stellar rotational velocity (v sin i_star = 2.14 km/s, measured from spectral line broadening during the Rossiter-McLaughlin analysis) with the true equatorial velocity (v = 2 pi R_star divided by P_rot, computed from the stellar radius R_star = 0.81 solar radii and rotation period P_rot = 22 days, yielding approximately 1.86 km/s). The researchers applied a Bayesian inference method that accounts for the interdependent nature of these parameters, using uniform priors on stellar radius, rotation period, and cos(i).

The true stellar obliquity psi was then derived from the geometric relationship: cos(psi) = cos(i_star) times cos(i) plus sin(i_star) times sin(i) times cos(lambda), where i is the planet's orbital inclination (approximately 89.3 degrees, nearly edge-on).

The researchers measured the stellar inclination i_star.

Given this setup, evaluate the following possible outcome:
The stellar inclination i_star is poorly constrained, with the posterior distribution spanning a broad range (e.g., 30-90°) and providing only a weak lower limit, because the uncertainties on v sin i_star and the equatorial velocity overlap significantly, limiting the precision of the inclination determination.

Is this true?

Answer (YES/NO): NO